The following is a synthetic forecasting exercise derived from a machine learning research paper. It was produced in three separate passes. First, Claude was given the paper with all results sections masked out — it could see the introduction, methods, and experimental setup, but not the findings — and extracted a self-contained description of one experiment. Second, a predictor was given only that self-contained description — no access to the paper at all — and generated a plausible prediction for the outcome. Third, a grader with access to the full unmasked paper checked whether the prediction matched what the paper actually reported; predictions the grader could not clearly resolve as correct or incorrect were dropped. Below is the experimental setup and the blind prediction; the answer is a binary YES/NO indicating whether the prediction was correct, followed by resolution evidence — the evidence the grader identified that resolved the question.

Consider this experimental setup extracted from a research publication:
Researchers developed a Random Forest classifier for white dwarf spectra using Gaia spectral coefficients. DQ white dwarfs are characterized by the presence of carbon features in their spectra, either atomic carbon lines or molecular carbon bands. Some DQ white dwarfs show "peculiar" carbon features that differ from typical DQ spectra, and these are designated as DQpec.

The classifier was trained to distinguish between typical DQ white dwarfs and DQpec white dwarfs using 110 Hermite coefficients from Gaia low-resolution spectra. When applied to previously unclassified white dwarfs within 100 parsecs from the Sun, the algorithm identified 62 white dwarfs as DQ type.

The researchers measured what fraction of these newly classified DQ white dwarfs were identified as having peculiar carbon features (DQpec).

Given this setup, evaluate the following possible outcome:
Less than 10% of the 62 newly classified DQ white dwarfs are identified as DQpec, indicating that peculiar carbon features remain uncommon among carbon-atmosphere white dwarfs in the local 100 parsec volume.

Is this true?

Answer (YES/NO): NO